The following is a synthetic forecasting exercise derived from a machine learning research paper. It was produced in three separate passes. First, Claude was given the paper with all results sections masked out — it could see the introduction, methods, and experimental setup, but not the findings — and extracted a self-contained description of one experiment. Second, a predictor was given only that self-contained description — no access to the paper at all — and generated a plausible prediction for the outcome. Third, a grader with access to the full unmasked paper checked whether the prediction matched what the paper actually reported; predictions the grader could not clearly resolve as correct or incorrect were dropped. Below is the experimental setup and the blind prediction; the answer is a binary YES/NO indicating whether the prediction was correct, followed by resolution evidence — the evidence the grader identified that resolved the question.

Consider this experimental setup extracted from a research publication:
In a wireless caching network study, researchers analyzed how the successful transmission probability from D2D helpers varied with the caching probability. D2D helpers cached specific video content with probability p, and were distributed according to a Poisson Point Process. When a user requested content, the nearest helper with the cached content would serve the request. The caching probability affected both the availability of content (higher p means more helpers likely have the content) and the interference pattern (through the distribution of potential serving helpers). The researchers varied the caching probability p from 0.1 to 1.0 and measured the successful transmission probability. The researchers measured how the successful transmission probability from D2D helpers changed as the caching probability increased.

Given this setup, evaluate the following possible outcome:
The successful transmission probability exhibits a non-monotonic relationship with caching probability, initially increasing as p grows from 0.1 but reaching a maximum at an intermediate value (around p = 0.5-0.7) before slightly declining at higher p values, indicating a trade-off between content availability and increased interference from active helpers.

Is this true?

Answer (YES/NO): NO